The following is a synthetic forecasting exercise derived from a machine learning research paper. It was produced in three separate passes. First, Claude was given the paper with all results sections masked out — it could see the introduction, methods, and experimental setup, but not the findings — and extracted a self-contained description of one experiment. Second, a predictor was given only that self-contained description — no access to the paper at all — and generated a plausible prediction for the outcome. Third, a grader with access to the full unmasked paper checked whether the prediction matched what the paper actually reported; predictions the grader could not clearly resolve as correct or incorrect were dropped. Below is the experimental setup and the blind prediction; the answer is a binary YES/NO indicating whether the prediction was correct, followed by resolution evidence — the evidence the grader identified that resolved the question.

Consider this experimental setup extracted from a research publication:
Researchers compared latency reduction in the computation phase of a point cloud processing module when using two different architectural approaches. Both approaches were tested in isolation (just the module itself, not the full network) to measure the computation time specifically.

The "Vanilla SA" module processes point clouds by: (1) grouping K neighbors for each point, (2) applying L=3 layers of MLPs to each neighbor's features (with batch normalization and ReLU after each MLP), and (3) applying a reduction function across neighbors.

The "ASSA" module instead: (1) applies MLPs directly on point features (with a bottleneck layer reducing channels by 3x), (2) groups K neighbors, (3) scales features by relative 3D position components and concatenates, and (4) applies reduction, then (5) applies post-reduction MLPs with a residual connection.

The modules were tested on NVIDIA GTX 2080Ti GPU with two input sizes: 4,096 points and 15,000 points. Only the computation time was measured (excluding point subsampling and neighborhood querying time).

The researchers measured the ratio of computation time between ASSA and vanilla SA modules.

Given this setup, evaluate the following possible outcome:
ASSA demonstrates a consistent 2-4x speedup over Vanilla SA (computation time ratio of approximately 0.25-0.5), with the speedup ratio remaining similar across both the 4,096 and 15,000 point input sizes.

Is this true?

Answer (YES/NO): YES